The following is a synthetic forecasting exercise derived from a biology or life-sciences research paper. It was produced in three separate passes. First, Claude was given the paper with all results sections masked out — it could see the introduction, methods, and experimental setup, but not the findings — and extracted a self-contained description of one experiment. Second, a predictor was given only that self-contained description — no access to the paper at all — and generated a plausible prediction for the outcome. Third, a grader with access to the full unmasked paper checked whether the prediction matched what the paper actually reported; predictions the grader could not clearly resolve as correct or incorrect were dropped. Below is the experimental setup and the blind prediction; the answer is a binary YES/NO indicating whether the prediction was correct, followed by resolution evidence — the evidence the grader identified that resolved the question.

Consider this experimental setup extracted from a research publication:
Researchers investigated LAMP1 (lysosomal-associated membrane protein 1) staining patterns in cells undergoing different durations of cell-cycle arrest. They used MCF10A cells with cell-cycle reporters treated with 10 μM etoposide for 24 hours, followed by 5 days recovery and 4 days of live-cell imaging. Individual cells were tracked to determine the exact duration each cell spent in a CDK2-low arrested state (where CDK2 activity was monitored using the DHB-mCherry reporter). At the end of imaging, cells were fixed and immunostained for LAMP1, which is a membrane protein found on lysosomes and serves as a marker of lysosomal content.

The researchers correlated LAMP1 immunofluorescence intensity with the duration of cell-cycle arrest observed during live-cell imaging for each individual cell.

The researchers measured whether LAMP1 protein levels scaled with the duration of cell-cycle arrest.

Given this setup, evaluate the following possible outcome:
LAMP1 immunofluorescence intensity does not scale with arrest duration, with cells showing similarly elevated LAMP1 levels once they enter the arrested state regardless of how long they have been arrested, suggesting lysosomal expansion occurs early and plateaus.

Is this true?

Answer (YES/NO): NO